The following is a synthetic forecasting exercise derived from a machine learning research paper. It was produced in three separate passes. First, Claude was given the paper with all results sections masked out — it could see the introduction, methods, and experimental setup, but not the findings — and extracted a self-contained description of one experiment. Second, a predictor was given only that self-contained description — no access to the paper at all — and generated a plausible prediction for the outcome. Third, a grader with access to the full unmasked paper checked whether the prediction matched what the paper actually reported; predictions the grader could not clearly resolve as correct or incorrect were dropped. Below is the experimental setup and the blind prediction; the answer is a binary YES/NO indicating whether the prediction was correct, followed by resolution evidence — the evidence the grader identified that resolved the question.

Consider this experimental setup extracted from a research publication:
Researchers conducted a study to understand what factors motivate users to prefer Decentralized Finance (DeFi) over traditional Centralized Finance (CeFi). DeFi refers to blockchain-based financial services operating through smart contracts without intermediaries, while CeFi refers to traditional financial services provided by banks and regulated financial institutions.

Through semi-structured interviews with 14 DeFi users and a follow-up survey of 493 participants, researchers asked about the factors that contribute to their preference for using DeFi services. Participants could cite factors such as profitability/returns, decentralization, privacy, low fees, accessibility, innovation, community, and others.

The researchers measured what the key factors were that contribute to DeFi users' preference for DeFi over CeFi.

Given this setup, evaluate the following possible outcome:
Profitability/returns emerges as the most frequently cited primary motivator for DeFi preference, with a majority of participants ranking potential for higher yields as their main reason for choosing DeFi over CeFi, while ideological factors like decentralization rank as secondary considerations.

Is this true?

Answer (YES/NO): NO